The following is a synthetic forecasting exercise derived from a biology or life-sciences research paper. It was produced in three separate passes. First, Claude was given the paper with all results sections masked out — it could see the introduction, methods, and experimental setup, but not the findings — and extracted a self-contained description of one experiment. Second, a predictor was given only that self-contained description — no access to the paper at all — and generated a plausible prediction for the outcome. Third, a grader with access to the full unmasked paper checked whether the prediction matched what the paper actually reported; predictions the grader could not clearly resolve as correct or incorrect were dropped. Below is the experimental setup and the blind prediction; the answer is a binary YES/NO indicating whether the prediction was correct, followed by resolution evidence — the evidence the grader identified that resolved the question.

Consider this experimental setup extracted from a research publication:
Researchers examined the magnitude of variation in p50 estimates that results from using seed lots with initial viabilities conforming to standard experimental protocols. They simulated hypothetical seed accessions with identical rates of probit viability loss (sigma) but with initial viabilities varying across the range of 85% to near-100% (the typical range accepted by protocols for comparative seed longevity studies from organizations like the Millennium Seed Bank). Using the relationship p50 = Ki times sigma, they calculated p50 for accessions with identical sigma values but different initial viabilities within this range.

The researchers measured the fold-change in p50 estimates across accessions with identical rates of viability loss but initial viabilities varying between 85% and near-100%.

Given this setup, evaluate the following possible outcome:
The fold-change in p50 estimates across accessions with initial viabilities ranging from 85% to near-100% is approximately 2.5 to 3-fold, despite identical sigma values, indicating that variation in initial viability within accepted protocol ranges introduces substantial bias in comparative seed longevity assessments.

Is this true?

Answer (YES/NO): YES